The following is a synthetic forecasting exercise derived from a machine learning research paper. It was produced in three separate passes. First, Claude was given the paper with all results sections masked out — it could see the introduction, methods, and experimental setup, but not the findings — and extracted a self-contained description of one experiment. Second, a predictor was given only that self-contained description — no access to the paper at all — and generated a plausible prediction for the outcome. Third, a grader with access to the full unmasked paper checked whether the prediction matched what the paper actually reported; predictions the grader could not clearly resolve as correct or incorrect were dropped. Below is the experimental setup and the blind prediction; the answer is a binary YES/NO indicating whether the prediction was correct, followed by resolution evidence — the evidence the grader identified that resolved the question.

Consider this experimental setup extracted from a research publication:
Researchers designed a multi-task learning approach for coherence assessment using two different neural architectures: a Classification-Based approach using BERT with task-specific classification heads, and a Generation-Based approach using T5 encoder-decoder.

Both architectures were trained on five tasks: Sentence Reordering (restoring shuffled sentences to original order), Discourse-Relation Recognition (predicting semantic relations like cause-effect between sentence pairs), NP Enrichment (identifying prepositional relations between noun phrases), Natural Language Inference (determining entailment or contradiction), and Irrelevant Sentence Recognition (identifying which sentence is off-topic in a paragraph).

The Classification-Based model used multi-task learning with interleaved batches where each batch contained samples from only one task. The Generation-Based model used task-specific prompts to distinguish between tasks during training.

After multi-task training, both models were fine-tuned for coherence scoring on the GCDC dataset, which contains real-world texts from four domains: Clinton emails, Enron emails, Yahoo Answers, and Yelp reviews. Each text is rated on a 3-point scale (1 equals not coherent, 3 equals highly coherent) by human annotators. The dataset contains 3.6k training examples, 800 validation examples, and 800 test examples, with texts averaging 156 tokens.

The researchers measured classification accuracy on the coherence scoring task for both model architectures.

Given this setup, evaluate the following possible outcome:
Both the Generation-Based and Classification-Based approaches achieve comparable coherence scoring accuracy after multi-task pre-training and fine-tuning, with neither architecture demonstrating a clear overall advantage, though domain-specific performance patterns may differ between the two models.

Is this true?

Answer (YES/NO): NO